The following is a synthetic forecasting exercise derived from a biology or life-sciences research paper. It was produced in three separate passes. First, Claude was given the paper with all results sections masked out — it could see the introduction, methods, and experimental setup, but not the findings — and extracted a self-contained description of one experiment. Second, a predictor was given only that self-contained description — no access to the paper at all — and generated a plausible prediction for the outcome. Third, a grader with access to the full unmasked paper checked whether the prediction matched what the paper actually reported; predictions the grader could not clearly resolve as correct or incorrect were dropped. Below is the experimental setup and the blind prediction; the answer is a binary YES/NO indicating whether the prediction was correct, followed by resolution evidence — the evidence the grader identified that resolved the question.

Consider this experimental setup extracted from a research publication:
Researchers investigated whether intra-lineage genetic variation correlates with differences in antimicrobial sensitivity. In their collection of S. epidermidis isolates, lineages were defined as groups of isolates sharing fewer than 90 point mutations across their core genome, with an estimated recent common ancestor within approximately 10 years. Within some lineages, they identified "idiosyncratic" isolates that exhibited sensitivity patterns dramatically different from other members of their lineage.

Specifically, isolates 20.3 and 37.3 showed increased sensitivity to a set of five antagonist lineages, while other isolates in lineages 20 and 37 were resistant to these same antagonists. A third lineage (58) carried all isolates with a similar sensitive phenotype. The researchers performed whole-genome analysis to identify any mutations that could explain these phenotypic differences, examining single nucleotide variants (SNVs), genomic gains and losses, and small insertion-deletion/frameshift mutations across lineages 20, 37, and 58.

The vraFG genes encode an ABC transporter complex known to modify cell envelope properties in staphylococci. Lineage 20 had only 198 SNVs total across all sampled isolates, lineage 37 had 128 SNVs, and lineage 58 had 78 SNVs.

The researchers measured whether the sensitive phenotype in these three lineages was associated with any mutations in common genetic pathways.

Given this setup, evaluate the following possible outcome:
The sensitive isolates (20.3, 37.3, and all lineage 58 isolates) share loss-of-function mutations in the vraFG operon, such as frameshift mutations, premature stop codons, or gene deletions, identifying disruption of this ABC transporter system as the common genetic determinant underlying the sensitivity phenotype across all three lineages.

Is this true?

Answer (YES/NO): NO